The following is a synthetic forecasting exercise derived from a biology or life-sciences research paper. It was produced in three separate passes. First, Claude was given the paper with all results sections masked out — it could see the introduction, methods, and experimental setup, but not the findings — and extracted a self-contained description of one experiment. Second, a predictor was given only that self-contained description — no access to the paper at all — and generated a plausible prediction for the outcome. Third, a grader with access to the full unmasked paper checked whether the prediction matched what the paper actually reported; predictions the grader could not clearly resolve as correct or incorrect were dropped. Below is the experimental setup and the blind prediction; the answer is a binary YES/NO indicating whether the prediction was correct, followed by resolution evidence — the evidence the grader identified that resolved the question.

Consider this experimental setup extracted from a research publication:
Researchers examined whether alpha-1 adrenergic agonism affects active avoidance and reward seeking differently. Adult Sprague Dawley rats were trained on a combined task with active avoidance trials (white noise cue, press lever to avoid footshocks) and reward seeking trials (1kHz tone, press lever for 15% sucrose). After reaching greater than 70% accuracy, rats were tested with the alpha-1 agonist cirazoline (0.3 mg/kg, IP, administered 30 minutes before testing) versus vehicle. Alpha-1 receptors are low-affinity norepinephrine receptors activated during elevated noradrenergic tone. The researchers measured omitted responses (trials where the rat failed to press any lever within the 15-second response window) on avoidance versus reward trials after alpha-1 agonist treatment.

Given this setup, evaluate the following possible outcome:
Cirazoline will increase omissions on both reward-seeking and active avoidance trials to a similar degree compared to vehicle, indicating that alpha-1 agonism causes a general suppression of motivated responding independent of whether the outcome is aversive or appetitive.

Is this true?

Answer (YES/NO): NO